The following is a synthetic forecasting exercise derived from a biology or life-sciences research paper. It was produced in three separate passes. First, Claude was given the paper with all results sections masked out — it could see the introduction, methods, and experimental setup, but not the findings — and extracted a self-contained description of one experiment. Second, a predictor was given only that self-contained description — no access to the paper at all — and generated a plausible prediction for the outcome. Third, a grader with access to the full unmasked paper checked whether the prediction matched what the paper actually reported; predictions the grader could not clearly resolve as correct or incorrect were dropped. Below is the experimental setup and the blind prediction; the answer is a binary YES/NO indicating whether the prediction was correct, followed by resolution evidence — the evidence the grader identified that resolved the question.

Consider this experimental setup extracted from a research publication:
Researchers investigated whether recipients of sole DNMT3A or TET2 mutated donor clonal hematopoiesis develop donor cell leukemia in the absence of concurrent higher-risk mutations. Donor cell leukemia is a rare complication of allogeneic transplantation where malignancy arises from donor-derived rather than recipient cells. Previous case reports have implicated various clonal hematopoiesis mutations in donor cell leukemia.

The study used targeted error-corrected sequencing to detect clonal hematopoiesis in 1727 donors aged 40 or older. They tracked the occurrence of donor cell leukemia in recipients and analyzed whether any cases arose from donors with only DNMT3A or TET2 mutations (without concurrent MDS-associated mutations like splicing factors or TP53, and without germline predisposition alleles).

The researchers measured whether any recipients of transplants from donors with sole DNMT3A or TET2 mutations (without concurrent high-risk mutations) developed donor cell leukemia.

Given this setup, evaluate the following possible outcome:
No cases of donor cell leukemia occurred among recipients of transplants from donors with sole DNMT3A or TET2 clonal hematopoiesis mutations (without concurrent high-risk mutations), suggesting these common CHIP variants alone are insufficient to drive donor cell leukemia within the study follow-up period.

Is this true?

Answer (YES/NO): YES